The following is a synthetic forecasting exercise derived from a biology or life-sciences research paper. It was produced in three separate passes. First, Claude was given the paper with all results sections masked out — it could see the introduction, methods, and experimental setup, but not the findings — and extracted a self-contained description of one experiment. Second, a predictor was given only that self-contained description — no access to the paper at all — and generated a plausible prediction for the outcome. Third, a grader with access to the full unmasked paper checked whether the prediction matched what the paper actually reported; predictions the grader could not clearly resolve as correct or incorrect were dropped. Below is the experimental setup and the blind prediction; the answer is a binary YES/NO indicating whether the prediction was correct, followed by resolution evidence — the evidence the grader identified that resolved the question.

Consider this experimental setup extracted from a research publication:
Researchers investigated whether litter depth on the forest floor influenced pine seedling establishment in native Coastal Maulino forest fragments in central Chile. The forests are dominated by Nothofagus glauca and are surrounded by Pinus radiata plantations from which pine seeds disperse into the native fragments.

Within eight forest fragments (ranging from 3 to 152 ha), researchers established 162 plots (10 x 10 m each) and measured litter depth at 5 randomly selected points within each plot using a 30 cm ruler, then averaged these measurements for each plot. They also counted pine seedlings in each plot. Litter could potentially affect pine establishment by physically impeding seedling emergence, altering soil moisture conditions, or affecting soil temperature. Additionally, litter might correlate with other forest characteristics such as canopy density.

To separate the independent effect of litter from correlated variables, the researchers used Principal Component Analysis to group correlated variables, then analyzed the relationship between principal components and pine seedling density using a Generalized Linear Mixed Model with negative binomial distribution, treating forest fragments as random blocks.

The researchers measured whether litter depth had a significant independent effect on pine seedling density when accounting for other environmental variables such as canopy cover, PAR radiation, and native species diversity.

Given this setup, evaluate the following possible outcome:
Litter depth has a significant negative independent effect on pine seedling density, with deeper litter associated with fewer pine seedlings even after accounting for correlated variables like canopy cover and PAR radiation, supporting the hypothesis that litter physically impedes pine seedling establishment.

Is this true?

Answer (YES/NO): NO